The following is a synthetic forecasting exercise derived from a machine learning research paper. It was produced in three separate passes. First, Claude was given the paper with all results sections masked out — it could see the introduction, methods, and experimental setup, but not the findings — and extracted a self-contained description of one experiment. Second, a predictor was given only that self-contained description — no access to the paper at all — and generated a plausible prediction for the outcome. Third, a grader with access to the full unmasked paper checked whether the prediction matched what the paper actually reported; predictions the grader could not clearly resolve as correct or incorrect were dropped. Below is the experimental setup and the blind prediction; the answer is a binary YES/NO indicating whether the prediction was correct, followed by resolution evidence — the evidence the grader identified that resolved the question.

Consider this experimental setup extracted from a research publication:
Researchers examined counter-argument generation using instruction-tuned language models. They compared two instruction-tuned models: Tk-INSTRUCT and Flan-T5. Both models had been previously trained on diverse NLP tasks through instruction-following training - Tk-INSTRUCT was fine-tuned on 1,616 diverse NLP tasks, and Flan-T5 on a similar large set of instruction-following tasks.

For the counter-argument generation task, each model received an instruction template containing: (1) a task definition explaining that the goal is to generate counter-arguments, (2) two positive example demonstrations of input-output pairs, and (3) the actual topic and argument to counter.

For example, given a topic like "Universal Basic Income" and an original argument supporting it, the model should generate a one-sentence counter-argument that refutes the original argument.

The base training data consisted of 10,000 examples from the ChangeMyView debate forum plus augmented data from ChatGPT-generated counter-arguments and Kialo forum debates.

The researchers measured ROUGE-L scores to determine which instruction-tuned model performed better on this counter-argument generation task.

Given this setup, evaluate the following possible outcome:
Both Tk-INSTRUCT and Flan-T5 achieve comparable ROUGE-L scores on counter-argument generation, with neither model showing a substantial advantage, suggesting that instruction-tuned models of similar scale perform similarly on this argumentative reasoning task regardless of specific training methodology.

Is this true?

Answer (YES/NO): NO